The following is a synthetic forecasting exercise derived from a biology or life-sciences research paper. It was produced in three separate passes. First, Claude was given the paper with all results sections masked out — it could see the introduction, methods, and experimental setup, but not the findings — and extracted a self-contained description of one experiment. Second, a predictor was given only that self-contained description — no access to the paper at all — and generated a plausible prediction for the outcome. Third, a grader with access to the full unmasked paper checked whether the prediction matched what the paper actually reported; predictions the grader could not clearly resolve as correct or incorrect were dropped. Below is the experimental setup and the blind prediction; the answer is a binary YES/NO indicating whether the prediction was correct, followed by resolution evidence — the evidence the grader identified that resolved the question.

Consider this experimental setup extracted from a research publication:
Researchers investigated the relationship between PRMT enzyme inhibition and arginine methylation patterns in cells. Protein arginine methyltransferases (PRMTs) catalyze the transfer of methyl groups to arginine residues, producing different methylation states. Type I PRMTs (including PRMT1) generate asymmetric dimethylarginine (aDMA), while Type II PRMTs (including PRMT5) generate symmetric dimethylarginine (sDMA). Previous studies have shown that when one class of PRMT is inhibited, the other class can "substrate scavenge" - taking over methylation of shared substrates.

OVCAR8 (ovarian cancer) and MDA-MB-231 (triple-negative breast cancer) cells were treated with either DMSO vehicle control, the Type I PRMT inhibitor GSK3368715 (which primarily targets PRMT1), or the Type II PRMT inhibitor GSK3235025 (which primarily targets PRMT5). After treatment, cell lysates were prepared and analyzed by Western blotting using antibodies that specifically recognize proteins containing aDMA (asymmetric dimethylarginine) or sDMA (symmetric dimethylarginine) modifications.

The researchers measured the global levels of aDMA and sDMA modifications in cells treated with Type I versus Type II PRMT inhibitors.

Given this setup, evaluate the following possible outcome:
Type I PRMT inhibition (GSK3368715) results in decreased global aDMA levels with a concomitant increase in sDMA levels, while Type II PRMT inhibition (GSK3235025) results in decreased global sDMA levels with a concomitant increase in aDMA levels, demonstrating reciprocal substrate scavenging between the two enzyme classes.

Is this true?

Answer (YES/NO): NO